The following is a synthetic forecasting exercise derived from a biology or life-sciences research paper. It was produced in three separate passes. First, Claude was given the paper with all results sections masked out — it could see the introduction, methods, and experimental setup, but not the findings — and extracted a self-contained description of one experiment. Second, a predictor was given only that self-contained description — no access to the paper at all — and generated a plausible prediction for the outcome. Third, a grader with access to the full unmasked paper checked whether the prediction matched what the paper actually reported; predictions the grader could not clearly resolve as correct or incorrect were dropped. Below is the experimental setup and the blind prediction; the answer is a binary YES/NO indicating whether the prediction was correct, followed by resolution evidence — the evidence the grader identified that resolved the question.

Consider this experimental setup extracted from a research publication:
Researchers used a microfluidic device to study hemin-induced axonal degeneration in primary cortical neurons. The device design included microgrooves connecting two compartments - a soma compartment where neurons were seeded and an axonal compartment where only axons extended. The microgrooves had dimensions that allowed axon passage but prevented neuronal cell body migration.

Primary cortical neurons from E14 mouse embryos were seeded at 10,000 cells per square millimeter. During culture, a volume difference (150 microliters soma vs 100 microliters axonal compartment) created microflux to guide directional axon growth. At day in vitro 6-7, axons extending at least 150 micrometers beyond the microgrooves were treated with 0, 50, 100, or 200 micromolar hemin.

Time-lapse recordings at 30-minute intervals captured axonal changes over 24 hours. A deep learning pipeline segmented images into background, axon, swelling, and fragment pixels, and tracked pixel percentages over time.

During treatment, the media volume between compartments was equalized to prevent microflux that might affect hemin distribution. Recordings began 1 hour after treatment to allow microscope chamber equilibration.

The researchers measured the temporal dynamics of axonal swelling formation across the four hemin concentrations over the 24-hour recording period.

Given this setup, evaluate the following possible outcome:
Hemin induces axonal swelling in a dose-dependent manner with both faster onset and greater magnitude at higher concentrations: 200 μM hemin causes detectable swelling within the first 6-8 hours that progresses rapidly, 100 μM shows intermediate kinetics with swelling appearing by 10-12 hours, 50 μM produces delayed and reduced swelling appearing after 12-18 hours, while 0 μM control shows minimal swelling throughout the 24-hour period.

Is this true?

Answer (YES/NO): NO